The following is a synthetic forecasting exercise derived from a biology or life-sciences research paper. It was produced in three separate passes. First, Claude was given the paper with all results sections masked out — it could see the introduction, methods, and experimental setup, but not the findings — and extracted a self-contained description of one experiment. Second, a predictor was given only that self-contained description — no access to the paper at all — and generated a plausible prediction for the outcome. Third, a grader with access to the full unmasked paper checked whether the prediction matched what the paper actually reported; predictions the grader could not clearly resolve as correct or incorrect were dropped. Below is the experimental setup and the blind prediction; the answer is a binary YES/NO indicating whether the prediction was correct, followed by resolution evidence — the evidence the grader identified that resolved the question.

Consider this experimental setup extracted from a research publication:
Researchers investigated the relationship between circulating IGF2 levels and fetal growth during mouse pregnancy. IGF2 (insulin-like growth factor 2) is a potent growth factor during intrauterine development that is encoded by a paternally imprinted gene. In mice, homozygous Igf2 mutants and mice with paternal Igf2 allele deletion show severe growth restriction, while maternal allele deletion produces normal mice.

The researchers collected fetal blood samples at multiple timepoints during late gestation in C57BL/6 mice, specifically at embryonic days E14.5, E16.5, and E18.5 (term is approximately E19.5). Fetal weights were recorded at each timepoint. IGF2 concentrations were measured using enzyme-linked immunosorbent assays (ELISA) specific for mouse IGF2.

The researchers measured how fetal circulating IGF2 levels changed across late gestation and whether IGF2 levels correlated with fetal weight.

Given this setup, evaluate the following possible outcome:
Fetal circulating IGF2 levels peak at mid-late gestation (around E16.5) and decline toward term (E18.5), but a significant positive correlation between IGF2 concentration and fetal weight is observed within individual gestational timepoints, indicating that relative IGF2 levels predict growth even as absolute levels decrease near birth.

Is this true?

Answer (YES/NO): NO